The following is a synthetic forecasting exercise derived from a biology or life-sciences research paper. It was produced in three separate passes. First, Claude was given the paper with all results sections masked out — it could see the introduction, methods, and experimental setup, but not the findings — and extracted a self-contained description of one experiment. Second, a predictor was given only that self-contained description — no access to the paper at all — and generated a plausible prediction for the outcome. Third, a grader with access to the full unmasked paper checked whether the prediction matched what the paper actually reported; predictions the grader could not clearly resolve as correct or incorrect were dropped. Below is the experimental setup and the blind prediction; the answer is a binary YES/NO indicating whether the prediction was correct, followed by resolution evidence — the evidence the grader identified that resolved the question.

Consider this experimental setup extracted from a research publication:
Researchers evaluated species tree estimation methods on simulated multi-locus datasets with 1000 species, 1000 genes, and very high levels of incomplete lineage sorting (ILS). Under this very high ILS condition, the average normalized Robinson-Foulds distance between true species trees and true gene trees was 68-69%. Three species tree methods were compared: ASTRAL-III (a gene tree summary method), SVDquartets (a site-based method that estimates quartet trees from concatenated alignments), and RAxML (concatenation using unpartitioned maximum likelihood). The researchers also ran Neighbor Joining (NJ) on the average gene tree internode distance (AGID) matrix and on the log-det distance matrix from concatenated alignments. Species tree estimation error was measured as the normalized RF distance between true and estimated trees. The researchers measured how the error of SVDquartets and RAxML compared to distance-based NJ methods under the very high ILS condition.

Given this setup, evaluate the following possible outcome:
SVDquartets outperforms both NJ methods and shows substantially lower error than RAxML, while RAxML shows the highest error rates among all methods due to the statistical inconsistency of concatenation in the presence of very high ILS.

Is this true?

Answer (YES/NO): NO